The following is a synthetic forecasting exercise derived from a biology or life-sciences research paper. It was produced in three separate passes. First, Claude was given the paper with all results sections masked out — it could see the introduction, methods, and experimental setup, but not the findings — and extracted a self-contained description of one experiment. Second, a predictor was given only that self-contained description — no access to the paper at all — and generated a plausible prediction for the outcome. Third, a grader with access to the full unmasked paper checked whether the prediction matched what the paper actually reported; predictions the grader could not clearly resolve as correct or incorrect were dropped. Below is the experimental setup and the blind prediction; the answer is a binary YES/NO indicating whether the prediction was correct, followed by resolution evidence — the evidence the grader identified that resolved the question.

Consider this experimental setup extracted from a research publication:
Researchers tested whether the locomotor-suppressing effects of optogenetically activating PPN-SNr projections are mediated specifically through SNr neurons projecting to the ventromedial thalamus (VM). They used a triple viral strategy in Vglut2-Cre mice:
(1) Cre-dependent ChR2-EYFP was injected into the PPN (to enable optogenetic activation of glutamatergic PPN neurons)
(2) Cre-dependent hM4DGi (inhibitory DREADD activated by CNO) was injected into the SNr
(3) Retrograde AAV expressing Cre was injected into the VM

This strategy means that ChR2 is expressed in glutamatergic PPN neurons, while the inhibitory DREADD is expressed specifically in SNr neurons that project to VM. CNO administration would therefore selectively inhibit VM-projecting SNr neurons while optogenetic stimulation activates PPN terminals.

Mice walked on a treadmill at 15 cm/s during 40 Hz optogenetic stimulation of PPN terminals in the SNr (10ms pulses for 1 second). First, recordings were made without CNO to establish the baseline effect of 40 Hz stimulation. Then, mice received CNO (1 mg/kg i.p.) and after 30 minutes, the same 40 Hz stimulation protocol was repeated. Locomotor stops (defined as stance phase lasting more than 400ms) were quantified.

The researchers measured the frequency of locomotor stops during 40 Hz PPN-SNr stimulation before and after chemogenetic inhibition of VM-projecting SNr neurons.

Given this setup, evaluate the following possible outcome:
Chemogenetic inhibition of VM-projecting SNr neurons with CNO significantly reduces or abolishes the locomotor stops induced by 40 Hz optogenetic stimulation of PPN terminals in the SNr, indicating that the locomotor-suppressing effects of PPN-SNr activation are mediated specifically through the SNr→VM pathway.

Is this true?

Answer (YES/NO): YES